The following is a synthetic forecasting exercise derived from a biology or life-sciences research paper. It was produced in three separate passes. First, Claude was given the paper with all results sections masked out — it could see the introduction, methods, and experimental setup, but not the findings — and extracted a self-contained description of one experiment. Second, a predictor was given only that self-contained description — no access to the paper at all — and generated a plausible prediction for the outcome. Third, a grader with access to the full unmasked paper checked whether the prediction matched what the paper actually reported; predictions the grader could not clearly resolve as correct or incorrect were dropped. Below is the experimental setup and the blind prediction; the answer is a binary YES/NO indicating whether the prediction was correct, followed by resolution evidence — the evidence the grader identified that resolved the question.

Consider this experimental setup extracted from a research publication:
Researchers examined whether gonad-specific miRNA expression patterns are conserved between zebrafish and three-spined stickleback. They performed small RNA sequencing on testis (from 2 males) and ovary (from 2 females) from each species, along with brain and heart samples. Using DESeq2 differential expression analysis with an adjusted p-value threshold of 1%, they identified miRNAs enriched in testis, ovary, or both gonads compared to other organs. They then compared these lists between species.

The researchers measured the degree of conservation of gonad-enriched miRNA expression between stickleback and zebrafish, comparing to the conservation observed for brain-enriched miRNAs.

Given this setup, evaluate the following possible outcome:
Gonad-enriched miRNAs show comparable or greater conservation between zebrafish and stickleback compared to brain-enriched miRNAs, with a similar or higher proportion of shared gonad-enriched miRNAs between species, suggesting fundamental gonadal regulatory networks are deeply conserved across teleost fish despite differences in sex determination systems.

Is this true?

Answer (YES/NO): NO